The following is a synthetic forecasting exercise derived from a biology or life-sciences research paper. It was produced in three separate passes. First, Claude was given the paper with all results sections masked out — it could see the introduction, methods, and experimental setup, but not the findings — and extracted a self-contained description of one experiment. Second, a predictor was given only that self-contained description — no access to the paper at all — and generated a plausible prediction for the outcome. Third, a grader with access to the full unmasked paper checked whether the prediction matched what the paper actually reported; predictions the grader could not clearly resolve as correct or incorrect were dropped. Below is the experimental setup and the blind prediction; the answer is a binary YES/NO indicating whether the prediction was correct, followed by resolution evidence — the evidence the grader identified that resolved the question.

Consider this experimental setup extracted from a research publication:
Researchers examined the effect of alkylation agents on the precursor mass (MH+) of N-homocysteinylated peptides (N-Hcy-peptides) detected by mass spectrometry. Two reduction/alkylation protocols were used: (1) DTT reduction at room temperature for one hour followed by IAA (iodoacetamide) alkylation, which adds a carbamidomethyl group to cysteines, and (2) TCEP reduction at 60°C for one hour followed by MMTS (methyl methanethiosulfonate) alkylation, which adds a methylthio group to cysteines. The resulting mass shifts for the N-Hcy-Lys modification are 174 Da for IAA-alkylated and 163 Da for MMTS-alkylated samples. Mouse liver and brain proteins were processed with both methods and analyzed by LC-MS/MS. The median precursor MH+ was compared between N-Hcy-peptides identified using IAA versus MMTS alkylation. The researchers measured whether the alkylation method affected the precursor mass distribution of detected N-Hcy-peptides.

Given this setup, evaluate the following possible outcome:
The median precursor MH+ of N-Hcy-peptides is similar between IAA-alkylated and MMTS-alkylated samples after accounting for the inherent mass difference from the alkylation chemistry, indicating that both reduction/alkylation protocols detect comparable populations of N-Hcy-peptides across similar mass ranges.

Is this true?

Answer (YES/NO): NO